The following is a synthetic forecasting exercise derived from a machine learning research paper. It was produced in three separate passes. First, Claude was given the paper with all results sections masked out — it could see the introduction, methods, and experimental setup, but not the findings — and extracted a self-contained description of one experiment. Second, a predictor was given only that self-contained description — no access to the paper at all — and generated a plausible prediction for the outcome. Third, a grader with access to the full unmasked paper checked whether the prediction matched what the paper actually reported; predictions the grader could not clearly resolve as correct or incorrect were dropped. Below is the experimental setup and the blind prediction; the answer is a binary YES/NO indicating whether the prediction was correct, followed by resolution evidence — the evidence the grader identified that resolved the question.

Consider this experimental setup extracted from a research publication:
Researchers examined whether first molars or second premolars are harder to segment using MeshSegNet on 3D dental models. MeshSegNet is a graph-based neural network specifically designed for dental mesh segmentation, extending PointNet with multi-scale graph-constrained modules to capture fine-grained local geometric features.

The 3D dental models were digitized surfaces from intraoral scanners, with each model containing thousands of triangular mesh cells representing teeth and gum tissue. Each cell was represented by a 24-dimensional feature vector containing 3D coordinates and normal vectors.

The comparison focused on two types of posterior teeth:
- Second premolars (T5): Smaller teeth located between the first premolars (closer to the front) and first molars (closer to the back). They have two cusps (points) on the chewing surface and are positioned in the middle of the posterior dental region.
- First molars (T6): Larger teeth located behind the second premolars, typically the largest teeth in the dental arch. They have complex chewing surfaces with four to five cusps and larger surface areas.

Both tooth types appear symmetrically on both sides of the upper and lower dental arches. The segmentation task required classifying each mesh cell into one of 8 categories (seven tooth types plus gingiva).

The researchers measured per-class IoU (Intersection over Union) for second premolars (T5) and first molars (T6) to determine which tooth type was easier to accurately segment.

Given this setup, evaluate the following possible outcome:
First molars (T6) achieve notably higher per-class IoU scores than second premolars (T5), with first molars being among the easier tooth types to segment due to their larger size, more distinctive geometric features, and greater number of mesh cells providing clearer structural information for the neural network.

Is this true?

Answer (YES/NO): NO